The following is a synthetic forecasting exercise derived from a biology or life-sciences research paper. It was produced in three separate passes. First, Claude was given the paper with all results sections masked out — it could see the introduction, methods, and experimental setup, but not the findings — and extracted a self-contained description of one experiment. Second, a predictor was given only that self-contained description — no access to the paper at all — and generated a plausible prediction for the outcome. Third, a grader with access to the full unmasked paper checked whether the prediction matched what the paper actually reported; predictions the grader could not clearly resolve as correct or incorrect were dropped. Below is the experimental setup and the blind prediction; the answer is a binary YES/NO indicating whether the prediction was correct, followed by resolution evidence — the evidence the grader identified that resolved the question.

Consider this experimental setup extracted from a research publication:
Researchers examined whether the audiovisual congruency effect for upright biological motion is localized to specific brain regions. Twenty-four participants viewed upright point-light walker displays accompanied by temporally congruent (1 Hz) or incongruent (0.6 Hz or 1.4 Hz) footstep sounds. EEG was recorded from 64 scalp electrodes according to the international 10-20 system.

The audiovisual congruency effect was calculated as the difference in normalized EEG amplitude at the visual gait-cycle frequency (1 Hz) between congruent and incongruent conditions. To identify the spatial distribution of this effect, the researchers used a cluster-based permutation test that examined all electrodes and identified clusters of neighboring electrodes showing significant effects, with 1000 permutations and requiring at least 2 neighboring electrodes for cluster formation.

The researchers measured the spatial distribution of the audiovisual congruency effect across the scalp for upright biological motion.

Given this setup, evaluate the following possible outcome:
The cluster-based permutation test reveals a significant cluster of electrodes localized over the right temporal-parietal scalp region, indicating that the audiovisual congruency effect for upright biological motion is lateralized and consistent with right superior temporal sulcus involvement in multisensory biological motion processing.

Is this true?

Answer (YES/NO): YES